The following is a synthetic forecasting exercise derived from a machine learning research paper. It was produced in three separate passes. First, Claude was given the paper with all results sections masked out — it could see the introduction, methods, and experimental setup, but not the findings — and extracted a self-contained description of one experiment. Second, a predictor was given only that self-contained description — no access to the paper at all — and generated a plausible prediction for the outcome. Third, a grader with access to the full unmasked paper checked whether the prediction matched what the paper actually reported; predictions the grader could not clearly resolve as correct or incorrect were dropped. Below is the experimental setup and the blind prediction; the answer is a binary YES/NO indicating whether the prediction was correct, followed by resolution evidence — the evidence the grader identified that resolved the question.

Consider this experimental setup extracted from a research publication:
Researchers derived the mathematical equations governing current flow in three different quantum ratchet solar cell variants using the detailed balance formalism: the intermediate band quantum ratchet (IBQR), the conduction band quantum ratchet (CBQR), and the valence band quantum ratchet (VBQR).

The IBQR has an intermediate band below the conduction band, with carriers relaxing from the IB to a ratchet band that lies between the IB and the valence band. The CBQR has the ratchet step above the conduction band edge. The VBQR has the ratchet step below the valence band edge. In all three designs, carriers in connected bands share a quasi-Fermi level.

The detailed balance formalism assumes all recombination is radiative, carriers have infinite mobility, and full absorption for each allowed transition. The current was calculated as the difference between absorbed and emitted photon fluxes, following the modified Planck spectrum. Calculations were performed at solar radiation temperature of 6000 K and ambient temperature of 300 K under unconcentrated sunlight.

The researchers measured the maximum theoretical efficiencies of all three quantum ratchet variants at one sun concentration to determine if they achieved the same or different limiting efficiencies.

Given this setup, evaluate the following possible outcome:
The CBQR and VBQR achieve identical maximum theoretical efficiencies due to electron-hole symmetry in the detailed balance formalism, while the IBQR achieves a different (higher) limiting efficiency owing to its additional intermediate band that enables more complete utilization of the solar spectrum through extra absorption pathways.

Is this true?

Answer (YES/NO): NO